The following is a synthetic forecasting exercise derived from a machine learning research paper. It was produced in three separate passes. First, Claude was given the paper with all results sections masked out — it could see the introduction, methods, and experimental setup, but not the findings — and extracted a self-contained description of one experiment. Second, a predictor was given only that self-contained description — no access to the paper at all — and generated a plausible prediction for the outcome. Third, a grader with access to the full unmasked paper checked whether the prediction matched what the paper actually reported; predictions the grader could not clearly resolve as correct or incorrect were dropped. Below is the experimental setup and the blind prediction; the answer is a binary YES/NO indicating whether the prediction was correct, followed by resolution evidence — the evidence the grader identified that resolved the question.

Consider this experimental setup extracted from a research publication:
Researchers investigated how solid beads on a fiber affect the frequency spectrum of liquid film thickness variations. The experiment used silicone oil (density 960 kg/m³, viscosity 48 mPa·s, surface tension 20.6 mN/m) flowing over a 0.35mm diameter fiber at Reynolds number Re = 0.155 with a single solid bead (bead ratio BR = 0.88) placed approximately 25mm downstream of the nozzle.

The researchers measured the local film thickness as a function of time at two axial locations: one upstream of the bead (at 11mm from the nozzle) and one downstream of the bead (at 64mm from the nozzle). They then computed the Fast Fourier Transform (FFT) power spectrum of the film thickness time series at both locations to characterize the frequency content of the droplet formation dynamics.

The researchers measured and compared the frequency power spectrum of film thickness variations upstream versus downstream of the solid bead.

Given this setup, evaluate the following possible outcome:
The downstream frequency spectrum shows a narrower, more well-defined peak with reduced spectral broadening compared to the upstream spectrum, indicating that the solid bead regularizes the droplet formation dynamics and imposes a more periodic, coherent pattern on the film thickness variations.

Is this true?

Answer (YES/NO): NO